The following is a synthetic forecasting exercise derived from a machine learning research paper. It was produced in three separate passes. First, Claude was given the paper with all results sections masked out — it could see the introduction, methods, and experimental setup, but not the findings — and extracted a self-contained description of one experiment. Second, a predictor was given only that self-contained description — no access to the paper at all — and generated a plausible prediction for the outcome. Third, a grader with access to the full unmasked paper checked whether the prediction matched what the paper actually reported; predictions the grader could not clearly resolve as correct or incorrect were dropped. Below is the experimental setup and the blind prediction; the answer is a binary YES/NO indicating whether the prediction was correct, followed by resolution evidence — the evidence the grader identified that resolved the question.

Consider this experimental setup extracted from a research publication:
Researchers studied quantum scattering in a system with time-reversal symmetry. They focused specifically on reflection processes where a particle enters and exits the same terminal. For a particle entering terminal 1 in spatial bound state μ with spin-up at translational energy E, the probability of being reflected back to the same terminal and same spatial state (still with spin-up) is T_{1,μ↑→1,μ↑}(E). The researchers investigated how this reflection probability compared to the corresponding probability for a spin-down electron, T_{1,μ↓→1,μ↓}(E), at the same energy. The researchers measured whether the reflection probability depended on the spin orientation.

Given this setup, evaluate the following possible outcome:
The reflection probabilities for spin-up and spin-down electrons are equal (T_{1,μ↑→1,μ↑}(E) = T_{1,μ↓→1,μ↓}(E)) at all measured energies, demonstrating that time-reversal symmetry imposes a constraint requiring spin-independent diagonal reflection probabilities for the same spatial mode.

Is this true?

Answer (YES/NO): YES